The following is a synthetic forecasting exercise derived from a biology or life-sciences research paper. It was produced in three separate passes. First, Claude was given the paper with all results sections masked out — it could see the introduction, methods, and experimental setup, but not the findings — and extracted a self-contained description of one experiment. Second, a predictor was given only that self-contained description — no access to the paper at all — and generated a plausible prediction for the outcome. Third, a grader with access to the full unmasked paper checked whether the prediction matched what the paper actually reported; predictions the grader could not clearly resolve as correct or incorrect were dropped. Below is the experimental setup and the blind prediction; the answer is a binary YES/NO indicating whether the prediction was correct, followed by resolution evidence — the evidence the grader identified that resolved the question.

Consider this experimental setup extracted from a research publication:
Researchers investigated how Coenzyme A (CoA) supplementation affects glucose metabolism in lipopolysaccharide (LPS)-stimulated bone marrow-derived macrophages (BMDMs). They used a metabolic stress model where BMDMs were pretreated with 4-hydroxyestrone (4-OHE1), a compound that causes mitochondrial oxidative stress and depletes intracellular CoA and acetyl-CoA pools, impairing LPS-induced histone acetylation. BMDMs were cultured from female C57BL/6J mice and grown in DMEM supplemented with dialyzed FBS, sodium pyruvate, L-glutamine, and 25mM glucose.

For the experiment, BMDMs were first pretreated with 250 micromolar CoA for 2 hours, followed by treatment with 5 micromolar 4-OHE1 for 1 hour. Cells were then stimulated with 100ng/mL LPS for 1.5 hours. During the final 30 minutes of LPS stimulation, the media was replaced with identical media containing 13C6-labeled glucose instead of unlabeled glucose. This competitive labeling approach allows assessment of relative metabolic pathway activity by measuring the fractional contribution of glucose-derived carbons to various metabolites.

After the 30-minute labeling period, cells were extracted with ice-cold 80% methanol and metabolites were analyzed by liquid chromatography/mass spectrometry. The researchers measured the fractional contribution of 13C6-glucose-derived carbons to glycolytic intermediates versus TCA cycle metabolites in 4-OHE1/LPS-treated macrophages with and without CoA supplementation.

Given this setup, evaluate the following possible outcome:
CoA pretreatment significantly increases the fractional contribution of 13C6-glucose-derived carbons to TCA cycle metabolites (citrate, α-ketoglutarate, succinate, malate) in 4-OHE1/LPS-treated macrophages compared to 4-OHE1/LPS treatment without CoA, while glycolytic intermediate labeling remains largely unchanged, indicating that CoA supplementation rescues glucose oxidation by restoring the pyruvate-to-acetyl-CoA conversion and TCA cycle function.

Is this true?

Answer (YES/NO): YES